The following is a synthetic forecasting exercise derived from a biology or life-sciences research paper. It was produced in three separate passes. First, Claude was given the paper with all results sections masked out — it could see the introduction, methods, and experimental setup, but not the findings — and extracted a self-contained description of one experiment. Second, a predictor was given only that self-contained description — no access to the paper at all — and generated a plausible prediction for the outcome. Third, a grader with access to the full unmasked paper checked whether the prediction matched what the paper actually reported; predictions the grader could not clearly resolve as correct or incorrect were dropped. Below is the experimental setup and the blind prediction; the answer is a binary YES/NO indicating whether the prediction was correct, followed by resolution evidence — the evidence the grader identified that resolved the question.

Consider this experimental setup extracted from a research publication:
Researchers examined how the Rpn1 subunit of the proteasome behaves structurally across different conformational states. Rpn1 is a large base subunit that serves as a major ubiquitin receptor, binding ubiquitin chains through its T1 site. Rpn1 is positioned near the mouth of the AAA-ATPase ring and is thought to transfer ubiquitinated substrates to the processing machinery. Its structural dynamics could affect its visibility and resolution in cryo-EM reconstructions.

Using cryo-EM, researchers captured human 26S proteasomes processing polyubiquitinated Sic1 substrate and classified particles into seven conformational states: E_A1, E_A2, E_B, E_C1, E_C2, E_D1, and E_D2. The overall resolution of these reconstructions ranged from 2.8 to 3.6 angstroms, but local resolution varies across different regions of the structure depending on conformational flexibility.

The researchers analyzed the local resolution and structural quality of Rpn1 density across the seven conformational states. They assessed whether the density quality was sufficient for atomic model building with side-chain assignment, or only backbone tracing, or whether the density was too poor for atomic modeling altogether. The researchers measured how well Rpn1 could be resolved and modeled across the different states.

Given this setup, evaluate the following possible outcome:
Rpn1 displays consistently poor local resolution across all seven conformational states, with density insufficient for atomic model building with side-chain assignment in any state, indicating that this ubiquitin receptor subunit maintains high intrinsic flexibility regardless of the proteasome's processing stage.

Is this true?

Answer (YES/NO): NO